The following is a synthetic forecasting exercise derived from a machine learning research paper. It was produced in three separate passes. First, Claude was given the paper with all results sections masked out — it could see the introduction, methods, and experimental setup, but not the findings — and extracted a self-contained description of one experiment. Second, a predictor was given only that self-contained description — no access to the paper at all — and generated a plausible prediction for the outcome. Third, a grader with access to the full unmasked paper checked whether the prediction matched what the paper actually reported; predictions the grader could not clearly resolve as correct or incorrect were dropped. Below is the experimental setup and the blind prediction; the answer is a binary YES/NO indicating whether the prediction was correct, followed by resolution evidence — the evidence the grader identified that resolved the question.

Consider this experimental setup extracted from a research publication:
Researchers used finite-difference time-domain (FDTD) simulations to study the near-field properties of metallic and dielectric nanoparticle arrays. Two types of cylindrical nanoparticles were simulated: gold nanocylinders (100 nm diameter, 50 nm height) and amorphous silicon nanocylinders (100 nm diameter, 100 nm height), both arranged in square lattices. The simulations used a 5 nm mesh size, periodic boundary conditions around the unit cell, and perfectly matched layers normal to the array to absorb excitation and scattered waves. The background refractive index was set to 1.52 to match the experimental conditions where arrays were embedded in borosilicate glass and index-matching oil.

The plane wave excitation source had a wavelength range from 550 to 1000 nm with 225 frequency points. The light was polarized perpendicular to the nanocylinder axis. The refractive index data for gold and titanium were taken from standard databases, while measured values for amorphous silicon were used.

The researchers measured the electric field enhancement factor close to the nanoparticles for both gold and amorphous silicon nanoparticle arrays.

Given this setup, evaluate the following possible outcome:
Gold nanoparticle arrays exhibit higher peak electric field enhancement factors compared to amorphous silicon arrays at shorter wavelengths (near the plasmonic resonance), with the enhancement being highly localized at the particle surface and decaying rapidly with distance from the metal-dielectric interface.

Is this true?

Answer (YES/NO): NO